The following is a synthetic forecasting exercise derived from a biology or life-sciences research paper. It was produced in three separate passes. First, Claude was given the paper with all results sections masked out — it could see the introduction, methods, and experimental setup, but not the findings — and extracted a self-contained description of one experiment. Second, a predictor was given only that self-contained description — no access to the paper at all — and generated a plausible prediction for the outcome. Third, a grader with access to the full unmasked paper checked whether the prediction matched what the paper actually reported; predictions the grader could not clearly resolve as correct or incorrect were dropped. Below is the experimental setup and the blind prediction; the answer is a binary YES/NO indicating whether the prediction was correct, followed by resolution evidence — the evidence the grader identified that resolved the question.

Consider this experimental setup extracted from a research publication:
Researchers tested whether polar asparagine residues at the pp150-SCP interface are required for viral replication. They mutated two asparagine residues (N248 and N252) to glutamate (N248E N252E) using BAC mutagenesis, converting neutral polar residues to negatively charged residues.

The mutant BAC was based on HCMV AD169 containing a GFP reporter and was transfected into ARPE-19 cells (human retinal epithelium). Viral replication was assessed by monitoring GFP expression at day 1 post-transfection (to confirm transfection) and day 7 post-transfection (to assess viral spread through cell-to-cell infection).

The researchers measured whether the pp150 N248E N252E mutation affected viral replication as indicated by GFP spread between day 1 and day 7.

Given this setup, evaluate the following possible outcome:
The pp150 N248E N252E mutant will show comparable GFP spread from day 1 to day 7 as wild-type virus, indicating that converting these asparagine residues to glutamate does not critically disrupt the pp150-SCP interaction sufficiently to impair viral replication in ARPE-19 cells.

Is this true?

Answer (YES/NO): NO